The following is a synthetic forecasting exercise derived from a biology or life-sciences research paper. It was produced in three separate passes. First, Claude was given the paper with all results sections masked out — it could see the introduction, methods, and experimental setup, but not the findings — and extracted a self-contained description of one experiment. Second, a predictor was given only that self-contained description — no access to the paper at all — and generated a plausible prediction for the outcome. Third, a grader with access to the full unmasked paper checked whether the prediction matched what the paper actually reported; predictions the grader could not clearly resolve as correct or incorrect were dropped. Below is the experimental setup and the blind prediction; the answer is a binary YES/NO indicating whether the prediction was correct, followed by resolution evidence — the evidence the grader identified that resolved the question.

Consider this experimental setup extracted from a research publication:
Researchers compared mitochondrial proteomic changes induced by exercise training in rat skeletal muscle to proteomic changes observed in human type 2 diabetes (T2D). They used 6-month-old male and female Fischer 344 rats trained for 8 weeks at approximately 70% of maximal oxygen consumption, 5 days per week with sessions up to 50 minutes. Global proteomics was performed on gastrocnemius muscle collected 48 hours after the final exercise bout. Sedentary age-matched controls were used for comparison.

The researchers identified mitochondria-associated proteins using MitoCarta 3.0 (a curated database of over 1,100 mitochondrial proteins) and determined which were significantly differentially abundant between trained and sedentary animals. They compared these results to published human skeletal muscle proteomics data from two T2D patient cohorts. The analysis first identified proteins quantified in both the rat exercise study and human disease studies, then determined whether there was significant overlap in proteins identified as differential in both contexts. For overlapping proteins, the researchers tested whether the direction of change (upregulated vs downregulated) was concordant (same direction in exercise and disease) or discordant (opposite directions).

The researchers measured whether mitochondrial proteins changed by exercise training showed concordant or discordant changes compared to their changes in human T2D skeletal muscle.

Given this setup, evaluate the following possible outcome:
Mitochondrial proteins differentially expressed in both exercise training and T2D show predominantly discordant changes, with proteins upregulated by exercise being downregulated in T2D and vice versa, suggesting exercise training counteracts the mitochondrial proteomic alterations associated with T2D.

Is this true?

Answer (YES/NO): YES